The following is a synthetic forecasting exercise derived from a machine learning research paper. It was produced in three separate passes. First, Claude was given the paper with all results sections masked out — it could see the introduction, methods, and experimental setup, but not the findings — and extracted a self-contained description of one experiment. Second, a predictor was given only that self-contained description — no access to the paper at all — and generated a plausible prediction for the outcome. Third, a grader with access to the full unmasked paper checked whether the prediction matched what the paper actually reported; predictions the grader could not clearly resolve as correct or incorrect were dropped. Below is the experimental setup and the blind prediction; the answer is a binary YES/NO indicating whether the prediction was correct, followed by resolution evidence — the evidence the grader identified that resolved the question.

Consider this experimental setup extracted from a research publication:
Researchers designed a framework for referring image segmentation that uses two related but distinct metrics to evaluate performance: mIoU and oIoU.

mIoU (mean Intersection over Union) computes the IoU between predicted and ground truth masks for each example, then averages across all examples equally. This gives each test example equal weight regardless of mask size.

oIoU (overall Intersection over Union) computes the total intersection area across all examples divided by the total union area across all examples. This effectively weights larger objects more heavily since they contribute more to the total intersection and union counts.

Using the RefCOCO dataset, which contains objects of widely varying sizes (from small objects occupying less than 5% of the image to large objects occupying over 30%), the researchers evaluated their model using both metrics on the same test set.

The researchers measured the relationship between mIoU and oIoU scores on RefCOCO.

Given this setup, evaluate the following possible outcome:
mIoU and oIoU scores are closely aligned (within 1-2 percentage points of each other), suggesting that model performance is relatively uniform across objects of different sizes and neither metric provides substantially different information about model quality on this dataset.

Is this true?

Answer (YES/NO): YES